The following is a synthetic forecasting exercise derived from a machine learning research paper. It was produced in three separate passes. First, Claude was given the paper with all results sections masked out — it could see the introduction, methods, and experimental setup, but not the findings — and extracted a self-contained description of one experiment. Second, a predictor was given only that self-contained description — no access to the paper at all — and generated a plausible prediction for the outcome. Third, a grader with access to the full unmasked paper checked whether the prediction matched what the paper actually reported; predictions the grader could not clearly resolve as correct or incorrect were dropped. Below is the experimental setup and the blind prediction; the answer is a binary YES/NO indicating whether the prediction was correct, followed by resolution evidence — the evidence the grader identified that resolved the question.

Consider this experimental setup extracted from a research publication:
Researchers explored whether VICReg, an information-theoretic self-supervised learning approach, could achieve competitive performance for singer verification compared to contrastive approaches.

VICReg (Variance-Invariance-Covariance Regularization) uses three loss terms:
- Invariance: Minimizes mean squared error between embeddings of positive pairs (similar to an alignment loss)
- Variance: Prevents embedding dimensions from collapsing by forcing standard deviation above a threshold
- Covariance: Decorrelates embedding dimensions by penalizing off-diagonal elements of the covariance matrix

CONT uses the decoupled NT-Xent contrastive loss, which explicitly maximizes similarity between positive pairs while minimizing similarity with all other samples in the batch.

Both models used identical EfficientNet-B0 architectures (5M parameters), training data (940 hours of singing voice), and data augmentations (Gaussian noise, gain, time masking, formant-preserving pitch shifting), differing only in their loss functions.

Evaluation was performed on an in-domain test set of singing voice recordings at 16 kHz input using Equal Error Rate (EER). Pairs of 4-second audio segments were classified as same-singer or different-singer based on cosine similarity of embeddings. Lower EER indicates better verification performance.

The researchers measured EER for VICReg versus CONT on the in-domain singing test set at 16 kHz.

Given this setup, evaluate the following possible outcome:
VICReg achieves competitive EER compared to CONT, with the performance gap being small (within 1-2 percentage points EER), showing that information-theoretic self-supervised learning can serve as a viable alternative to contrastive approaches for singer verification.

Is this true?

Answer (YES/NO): NO